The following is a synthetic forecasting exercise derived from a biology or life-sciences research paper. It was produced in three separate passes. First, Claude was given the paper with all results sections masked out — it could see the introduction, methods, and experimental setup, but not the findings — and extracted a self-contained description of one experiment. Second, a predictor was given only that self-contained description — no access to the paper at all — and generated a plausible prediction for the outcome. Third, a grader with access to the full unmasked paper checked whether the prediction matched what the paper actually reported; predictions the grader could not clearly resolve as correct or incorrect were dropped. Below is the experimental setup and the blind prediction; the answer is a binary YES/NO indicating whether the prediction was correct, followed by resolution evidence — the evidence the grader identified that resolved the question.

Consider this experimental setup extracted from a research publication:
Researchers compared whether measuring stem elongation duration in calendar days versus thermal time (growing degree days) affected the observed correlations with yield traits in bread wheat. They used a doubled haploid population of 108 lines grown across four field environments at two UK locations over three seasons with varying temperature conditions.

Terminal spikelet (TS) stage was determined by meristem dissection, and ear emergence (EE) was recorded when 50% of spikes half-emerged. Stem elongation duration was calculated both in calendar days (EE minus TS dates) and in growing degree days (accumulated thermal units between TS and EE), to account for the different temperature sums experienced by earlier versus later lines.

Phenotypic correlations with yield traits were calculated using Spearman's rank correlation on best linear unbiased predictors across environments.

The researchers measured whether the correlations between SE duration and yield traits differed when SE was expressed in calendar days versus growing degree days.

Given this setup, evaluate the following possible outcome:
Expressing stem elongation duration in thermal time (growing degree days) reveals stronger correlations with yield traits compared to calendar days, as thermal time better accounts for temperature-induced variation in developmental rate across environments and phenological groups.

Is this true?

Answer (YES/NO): YES